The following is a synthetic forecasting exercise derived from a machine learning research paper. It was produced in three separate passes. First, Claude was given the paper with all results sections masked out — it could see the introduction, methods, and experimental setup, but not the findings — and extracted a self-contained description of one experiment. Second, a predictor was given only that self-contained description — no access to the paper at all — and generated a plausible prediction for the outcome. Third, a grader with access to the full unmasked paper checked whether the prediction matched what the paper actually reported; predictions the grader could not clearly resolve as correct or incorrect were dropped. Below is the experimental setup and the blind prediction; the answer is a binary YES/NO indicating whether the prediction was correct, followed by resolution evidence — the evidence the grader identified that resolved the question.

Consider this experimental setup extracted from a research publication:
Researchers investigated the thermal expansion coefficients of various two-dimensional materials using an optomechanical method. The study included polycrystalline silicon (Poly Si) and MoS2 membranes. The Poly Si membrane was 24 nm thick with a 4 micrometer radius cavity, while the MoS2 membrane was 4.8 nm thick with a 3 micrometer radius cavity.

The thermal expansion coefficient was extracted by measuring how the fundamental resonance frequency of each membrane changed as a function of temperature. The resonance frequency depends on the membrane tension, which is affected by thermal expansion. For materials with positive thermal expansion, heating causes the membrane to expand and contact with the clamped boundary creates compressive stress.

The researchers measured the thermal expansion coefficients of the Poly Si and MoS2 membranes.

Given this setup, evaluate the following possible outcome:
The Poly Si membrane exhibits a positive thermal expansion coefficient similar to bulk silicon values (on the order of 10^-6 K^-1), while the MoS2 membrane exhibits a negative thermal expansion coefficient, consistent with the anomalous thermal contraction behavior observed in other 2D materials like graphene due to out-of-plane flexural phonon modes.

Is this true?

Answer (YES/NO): NO